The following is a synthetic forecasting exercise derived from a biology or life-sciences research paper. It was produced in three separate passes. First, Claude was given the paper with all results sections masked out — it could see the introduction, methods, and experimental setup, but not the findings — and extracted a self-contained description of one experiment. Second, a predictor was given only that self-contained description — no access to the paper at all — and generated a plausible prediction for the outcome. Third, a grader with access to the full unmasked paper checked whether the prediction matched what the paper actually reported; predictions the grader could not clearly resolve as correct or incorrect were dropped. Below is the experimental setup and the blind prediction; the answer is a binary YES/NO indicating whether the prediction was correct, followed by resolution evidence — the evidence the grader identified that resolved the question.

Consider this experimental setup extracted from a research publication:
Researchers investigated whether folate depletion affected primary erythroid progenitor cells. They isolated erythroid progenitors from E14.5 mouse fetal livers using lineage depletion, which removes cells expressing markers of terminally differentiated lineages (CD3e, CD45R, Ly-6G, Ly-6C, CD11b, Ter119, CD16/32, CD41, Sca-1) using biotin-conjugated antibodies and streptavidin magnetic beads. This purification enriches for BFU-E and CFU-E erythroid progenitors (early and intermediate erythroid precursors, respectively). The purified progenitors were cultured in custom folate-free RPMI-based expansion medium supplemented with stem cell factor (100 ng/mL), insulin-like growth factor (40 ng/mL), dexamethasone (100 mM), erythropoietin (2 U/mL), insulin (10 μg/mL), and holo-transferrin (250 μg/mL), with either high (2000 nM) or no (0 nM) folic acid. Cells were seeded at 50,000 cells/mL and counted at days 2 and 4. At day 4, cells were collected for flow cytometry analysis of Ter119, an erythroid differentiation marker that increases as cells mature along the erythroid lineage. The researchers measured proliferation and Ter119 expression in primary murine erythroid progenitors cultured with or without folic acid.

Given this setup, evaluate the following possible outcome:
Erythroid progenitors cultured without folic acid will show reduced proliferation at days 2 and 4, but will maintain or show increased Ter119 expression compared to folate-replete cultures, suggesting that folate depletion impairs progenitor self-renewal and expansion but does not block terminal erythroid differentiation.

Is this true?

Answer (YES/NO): NO